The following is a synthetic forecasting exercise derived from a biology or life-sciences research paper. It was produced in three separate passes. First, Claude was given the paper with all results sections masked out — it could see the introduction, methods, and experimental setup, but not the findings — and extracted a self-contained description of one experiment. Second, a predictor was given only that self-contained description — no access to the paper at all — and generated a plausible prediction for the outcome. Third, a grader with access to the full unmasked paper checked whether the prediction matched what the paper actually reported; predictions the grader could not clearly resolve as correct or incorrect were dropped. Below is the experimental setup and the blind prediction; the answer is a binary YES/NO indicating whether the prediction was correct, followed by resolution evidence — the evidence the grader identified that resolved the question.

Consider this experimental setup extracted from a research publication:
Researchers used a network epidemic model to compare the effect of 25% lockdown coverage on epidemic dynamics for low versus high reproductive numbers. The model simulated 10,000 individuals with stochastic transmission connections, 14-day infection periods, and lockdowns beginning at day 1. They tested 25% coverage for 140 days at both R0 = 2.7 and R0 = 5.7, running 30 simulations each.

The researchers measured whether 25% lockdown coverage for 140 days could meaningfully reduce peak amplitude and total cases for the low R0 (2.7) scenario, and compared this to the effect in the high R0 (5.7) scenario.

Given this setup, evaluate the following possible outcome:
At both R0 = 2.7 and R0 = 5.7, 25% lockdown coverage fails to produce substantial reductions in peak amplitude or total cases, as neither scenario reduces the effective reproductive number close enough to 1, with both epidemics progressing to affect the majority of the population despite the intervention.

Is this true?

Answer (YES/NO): NO